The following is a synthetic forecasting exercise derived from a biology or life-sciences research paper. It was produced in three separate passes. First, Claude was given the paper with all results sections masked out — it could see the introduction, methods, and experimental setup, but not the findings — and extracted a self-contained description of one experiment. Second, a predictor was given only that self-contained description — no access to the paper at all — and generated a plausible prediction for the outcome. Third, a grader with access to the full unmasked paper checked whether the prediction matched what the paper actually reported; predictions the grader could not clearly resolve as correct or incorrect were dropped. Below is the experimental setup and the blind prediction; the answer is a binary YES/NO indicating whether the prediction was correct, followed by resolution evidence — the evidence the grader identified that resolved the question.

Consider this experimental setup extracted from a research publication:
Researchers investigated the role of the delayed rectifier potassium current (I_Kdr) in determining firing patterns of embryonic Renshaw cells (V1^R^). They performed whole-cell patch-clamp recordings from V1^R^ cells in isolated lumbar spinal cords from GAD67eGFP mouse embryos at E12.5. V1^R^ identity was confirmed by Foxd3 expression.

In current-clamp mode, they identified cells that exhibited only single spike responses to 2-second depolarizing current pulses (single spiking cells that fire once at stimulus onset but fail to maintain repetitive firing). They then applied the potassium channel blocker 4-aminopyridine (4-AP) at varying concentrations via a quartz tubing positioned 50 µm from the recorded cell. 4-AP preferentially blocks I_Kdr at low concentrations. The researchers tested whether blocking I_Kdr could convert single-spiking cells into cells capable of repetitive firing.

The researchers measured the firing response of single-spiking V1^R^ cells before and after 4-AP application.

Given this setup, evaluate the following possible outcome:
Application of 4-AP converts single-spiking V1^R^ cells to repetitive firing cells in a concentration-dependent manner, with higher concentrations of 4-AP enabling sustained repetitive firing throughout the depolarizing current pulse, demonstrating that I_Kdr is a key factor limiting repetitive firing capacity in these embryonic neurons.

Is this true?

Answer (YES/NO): NO